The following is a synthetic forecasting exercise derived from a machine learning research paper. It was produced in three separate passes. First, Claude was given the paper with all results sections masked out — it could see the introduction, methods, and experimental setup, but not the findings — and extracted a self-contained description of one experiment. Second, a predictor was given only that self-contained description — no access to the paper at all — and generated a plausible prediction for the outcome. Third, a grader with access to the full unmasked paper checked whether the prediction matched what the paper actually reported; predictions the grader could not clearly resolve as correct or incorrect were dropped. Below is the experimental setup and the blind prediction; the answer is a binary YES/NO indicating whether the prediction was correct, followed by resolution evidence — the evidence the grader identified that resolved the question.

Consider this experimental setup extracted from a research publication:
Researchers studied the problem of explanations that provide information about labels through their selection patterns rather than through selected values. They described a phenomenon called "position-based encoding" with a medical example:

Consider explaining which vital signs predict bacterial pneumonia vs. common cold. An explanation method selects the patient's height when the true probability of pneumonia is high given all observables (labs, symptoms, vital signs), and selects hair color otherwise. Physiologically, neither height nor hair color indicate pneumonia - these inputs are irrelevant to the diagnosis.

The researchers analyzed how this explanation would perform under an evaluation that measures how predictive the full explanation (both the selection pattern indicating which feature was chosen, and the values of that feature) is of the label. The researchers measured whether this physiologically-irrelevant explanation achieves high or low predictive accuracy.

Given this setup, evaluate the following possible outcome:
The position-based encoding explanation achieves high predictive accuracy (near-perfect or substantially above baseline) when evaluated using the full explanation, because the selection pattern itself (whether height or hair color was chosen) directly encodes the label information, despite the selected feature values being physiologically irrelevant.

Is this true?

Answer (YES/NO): YES